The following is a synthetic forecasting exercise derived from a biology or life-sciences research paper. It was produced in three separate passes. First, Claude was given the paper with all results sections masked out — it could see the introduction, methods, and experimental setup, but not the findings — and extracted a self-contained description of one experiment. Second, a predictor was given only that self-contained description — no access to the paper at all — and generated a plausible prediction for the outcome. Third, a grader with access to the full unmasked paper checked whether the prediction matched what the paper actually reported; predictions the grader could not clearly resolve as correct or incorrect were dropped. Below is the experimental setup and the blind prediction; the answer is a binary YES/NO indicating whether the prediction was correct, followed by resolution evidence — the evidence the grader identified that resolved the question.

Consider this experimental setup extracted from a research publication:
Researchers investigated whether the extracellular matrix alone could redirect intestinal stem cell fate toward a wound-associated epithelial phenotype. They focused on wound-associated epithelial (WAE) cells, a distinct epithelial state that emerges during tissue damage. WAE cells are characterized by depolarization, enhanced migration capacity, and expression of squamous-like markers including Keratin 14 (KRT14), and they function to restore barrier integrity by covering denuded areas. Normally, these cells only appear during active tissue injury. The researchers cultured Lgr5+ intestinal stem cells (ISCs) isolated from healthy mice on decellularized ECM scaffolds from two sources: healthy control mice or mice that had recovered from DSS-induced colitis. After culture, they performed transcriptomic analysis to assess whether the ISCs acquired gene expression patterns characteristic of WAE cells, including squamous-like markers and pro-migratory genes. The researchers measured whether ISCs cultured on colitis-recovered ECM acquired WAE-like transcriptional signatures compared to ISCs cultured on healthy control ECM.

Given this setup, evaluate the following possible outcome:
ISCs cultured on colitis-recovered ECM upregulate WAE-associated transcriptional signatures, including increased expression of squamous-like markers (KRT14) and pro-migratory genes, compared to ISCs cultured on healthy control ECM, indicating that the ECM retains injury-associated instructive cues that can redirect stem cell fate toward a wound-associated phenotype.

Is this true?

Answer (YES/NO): YES